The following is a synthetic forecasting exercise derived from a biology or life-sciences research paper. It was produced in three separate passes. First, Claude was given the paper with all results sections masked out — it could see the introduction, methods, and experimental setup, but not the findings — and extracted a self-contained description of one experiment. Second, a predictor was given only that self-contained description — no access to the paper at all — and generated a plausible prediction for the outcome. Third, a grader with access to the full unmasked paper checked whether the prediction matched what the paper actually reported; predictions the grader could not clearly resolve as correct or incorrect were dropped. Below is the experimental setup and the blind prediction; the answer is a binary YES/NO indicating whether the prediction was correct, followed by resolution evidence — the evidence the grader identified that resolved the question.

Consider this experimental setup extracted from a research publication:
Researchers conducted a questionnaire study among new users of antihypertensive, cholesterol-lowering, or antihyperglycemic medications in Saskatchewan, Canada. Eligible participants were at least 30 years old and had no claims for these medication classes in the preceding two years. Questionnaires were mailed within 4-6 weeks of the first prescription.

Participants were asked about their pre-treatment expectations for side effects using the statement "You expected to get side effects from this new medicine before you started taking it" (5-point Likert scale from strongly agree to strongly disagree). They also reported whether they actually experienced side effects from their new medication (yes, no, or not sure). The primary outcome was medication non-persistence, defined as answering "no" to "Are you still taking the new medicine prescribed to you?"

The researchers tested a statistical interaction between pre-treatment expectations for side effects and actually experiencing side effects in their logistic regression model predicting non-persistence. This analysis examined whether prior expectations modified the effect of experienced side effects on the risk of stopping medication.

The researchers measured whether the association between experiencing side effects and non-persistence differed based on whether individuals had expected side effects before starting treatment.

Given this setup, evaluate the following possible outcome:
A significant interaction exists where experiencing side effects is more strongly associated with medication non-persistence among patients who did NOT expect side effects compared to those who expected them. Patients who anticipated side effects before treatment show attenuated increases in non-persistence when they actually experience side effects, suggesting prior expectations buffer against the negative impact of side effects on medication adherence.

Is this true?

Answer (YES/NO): YES